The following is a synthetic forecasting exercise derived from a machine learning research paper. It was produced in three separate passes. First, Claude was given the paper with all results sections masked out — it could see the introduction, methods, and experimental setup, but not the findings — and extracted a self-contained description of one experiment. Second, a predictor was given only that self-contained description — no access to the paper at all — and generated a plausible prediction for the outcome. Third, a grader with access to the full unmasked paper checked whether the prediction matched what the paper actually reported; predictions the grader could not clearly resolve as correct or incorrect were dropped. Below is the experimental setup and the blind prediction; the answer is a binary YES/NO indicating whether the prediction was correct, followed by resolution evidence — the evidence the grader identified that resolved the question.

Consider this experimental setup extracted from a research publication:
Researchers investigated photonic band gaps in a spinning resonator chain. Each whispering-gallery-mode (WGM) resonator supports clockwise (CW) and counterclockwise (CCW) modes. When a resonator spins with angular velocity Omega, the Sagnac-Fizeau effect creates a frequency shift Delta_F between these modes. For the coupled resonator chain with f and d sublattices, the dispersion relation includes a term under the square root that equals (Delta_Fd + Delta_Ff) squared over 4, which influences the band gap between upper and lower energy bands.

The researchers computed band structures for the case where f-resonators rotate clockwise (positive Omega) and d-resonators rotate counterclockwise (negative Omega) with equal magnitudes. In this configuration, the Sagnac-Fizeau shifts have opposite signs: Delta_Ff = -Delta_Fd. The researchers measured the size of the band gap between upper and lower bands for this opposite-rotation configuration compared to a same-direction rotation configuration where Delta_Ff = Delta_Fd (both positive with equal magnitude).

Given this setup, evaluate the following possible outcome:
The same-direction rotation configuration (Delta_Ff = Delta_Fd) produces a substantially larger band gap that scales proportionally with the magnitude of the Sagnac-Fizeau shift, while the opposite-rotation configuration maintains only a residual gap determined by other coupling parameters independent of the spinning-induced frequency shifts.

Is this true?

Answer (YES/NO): NO